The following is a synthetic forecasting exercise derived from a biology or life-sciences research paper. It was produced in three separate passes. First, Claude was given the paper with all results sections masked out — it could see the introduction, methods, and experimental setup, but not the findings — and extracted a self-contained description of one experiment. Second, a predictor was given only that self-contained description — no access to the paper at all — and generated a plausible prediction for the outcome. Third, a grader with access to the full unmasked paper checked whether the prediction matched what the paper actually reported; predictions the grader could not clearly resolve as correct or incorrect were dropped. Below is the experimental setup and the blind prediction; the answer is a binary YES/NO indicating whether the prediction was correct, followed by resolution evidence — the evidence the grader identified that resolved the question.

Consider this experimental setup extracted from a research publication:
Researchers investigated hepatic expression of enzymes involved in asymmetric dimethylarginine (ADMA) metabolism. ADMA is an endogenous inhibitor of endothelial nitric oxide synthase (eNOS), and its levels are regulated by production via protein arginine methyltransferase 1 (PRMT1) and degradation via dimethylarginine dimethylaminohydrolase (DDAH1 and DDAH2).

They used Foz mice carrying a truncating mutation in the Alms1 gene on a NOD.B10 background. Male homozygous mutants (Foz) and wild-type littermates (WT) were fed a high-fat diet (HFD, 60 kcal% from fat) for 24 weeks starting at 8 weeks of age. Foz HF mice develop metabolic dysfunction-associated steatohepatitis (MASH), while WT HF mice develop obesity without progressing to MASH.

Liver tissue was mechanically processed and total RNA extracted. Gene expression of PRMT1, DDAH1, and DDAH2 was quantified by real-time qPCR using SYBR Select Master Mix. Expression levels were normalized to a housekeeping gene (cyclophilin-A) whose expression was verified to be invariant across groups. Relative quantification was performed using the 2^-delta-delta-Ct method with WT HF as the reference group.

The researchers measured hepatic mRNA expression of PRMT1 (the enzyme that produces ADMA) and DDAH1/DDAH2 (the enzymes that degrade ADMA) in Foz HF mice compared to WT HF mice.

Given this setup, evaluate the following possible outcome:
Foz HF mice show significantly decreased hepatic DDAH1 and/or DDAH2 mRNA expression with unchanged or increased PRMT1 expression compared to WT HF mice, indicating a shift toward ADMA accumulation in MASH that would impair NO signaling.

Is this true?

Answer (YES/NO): NO